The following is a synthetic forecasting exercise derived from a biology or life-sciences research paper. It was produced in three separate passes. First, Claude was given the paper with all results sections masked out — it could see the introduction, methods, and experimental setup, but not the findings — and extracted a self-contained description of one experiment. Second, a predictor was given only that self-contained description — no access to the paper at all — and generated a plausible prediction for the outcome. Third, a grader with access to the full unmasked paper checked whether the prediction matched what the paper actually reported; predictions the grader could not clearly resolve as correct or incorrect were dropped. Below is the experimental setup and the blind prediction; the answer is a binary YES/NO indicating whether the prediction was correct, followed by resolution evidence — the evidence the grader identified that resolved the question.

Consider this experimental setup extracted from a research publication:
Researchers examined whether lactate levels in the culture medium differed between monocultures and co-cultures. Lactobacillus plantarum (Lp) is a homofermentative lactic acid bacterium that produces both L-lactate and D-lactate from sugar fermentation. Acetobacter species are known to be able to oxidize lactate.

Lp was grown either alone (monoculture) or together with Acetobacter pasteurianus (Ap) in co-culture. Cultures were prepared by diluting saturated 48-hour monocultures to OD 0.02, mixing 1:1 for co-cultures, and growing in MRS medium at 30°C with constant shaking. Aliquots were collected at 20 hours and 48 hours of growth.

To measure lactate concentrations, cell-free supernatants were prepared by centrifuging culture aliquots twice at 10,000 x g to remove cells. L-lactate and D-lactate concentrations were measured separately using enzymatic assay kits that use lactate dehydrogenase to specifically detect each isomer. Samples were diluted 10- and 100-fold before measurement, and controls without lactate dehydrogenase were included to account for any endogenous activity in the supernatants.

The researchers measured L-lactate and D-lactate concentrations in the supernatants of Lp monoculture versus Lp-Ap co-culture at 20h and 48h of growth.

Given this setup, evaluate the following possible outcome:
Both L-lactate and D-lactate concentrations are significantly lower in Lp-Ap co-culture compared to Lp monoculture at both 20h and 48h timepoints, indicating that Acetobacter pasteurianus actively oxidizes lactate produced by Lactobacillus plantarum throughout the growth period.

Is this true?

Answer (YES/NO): NO